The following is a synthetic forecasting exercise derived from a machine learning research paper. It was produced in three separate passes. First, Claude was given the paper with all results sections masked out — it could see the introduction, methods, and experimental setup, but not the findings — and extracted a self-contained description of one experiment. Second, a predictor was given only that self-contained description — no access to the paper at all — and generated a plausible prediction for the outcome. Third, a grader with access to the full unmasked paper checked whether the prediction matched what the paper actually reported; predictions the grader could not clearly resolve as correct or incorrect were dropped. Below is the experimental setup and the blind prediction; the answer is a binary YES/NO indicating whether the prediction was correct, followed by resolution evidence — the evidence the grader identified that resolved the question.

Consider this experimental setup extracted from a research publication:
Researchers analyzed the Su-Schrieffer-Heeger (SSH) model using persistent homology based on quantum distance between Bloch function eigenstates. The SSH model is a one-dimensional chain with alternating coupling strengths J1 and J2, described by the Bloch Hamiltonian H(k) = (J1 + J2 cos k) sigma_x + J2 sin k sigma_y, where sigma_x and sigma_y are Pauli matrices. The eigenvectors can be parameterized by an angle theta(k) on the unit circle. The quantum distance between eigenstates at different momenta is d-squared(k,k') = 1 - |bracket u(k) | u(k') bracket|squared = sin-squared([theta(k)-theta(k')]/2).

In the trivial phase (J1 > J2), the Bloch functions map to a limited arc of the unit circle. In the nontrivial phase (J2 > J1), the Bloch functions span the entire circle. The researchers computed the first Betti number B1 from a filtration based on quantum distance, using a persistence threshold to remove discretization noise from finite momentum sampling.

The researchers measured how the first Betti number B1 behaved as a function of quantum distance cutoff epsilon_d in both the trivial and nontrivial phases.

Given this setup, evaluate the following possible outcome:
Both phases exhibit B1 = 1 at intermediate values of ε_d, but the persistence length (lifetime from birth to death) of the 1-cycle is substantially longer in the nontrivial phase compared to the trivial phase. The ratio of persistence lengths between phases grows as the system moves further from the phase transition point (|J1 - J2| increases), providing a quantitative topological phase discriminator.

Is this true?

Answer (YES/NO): NO